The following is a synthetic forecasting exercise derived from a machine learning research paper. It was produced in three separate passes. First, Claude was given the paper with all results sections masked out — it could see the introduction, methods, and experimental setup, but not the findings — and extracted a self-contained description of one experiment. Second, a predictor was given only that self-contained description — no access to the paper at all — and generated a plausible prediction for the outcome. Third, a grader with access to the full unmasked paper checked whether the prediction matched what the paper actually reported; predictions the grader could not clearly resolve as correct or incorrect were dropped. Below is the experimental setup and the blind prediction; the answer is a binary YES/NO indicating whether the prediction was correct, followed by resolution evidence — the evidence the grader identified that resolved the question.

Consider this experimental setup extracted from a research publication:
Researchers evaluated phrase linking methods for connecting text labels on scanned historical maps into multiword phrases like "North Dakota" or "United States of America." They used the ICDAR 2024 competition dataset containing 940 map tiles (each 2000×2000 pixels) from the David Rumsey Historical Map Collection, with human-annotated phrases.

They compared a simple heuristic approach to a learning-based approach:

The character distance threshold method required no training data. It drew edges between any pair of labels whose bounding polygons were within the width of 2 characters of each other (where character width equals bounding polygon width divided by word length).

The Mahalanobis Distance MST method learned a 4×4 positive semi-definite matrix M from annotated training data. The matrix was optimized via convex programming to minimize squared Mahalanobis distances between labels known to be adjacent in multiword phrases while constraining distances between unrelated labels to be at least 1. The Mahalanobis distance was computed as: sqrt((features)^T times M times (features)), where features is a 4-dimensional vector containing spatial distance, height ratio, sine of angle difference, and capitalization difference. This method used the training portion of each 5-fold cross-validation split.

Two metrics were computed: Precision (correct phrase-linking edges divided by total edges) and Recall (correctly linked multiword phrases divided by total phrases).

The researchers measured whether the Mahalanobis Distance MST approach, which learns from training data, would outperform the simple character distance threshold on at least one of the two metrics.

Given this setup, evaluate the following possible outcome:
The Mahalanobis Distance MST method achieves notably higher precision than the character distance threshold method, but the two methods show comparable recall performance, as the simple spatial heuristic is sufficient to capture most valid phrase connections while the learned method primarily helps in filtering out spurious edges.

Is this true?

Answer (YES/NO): NO